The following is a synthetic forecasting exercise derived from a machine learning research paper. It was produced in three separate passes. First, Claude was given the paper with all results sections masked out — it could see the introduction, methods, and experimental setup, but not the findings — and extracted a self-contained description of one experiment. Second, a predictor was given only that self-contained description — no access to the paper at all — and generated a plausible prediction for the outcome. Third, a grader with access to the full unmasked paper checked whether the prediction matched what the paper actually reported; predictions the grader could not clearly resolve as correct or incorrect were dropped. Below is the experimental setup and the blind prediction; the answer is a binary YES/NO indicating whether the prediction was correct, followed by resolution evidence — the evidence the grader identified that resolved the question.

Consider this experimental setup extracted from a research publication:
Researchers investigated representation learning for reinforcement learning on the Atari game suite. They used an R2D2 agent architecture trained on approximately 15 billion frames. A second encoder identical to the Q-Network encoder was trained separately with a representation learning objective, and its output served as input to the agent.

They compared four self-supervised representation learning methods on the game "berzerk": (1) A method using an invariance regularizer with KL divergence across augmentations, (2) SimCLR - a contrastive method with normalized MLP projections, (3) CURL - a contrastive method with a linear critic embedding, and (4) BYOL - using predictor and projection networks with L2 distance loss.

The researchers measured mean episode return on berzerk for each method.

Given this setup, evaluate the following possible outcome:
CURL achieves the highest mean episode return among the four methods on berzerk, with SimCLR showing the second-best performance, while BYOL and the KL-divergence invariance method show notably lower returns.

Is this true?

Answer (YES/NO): NO